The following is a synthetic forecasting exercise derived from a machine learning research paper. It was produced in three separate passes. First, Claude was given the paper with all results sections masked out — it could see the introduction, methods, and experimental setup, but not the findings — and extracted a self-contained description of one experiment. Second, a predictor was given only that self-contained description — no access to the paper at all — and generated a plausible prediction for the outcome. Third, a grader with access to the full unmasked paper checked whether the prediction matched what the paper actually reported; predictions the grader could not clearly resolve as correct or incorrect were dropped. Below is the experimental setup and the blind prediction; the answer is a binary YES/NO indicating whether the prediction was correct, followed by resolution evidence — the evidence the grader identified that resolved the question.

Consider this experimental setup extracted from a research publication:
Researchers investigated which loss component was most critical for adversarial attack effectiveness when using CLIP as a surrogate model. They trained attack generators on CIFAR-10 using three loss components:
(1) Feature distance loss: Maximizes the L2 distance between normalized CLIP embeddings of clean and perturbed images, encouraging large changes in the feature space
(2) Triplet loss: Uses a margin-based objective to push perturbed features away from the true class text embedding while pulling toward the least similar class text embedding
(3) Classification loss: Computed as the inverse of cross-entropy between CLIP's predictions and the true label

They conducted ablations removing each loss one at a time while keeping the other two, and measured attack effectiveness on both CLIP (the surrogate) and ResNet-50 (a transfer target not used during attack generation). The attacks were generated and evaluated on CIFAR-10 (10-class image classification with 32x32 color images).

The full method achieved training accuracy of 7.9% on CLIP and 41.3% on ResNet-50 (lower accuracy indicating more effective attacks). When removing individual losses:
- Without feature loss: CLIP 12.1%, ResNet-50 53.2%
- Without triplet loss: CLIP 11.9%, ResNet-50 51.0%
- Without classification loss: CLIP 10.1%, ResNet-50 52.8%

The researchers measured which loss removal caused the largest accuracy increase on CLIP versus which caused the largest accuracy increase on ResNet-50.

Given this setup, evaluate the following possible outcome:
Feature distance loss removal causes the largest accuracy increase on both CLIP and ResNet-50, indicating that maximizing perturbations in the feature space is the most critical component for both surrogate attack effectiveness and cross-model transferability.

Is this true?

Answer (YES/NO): YES